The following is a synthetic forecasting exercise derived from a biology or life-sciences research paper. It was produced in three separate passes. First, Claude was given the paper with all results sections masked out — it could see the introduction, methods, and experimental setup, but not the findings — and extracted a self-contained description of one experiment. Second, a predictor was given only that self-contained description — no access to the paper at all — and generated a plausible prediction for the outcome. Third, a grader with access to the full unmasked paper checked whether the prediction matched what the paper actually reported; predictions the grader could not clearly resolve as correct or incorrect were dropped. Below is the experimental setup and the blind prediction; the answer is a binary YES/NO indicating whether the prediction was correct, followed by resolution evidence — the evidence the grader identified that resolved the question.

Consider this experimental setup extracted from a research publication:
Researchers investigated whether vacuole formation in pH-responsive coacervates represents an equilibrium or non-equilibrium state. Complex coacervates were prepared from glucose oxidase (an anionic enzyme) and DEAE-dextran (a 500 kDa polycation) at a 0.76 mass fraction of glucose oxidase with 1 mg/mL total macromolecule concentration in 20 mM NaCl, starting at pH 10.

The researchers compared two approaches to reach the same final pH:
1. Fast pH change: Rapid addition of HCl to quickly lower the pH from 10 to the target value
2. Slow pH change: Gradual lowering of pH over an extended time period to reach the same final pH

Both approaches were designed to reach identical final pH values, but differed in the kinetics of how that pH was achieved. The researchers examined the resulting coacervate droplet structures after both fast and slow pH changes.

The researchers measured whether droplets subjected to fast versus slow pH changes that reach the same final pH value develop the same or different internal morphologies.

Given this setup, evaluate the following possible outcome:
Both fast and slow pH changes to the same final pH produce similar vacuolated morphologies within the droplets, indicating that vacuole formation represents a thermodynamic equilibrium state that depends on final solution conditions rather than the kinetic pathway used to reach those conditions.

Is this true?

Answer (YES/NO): NO